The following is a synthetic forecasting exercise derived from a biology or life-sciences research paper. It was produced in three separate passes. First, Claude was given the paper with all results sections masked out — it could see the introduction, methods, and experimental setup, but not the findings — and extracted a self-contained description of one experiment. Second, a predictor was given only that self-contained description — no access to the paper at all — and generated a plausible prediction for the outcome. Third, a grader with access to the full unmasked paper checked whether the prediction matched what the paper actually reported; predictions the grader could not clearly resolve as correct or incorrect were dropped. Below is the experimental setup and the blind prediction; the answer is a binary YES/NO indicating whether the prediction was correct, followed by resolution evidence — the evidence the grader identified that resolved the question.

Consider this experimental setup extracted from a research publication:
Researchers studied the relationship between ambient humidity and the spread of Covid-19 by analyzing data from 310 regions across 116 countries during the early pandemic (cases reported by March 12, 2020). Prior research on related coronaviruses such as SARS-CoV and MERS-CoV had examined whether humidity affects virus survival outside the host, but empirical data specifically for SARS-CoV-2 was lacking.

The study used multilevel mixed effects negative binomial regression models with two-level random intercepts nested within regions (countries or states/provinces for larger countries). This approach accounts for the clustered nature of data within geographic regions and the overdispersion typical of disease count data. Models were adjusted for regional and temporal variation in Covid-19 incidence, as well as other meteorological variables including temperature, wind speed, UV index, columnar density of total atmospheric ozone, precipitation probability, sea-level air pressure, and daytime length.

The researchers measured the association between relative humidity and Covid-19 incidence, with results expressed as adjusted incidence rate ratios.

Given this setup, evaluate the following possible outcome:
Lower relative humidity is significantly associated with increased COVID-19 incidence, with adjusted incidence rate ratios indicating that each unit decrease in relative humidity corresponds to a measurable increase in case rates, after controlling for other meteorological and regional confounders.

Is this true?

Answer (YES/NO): YES